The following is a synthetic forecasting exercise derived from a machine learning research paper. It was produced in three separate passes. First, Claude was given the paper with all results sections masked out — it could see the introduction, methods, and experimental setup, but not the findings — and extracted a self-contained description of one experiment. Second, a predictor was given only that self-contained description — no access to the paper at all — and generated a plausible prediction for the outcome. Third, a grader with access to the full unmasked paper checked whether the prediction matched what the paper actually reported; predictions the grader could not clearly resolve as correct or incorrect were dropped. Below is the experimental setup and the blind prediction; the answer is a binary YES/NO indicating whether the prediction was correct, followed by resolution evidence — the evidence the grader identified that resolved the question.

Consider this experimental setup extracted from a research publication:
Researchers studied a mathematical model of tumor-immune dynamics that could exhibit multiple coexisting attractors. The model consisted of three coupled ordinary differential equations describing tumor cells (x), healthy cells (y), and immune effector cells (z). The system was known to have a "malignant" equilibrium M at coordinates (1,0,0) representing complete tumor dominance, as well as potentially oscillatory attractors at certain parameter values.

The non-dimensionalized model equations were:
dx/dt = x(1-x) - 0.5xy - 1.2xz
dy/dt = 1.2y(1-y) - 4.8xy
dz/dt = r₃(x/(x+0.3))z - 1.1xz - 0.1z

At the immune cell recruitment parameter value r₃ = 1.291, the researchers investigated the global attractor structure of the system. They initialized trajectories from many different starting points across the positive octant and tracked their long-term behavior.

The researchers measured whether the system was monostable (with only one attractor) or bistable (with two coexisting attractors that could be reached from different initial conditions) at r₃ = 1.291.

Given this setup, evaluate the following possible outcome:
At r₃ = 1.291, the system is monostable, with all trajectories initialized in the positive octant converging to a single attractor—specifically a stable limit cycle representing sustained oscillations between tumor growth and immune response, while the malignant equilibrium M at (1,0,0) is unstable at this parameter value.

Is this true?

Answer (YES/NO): NO